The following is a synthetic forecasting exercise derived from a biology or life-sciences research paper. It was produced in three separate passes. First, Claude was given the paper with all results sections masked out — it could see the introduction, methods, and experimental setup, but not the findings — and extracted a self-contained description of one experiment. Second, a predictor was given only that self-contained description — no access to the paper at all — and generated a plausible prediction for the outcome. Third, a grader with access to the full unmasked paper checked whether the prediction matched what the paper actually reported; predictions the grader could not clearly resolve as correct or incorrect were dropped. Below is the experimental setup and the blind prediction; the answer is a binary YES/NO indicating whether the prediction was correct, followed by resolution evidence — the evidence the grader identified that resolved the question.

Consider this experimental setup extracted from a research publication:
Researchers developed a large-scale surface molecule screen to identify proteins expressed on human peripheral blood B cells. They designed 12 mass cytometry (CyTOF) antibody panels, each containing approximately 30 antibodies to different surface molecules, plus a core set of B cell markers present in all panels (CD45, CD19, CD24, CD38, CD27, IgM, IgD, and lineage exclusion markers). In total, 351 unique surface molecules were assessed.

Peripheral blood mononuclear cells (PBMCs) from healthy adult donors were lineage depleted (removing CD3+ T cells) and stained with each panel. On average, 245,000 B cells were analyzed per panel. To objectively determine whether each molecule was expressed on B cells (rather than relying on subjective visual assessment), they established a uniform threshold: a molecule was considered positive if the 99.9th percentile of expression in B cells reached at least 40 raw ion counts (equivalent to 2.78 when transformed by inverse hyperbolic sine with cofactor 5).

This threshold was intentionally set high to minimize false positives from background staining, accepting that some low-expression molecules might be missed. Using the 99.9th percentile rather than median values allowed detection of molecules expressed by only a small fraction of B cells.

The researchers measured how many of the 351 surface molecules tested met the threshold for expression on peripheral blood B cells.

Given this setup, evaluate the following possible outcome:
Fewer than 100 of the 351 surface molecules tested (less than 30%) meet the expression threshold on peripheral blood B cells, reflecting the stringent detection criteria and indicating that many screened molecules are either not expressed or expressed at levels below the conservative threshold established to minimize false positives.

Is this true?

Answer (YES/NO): YES